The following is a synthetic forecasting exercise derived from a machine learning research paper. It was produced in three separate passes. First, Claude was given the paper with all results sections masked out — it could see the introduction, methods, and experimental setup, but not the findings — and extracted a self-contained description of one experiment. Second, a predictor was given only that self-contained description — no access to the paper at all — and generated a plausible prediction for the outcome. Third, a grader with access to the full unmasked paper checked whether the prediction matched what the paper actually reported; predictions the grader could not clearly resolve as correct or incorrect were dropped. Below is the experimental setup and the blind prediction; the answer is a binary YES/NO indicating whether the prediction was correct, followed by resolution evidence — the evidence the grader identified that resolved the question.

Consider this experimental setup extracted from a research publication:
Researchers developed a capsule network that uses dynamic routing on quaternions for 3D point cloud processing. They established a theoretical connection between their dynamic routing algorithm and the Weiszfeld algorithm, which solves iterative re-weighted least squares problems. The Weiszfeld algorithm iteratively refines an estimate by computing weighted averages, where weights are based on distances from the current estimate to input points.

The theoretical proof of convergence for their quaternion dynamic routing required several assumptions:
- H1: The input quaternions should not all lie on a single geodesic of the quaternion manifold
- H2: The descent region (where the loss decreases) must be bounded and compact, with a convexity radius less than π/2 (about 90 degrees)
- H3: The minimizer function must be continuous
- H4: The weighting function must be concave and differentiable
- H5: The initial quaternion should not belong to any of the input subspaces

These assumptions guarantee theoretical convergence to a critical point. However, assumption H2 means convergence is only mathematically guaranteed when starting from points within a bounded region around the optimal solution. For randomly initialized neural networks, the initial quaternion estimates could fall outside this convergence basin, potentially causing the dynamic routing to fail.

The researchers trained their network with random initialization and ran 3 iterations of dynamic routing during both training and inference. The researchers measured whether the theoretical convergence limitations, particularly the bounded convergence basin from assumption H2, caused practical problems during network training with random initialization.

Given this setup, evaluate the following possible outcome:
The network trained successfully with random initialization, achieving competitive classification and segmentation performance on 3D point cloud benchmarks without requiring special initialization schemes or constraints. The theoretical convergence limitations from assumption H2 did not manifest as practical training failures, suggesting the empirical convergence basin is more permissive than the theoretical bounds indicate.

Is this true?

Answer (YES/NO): NO